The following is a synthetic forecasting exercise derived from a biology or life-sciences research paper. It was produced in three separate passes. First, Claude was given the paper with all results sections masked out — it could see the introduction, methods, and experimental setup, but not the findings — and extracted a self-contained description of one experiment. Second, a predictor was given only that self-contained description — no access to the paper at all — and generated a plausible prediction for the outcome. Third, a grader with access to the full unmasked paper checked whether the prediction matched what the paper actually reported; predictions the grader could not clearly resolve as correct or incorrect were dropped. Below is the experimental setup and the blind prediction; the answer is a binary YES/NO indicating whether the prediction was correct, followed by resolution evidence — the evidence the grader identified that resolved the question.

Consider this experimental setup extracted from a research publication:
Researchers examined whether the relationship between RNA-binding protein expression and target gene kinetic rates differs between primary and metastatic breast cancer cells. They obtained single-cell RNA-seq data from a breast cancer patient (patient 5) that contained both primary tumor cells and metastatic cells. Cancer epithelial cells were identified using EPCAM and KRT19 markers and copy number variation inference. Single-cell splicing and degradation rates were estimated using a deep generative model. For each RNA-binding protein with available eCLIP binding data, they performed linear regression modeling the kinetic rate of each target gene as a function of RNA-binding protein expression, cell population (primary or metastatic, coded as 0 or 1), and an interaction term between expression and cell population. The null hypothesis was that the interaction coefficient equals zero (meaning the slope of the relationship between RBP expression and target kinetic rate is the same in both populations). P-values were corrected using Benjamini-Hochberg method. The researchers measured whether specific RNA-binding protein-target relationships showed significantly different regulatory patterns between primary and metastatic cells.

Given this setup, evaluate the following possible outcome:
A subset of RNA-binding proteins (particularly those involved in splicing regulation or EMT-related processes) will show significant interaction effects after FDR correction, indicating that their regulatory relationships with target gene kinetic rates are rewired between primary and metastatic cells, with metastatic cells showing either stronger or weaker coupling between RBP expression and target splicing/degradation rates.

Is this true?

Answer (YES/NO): NO